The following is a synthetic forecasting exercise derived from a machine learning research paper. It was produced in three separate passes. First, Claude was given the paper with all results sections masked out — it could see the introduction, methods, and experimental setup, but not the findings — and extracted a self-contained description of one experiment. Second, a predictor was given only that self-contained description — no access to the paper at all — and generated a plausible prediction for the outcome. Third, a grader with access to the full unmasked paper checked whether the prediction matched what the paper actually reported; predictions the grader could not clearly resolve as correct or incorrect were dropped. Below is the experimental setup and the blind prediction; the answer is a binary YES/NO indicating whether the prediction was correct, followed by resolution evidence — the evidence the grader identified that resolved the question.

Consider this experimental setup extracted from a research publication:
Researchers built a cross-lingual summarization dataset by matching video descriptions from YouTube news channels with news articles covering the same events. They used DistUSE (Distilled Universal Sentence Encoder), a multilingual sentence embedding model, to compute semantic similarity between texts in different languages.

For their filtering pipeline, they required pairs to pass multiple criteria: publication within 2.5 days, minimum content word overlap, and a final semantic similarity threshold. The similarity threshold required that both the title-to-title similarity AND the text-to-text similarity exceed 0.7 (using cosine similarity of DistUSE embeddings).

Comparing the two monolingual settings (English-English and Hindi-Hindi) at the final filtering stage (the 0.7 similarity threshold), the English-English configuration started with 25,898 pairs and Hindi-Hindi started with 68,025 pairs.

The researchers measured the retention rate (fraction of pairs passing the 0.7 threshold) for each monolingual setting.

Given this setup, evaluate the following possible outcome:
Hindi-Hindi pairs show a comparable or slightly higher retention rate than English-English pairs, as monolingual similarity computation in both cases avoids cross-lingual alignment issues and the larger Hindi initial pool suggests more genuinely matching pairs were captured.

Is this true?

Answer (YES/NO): NO